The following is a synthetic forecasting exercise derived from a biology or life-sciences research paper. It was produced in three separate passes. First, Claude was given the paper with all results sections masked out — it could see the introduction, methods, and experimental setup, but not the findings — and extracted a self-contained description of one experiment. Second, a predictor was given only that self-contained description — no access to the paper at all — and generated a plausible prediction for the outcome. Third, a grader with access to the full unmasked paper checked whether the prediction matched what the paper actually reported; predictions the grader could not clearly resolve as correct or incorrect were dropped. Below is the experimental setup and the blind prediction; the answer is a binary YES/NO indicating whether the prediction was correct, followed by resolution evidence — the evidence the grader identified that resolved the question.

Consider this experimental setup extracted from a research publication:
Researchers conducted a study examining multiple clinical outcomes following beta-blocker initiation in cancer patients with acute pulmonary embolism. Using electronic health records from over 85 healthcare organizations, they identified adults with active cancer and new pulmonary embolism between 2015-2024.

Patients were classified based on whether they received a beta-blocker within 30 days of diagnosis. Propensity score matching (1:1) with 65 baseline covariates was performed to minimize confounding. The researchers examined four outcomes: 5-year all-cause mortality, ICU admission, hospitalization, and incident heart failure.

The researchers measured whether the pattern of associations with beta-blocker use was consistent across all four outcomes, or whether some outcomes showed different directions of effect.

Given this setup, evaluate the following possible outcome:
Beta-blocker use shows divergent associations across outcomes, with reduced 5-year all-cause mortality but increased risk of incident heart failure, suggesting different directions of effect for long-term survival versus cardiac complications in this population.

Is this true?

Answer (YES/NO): NO